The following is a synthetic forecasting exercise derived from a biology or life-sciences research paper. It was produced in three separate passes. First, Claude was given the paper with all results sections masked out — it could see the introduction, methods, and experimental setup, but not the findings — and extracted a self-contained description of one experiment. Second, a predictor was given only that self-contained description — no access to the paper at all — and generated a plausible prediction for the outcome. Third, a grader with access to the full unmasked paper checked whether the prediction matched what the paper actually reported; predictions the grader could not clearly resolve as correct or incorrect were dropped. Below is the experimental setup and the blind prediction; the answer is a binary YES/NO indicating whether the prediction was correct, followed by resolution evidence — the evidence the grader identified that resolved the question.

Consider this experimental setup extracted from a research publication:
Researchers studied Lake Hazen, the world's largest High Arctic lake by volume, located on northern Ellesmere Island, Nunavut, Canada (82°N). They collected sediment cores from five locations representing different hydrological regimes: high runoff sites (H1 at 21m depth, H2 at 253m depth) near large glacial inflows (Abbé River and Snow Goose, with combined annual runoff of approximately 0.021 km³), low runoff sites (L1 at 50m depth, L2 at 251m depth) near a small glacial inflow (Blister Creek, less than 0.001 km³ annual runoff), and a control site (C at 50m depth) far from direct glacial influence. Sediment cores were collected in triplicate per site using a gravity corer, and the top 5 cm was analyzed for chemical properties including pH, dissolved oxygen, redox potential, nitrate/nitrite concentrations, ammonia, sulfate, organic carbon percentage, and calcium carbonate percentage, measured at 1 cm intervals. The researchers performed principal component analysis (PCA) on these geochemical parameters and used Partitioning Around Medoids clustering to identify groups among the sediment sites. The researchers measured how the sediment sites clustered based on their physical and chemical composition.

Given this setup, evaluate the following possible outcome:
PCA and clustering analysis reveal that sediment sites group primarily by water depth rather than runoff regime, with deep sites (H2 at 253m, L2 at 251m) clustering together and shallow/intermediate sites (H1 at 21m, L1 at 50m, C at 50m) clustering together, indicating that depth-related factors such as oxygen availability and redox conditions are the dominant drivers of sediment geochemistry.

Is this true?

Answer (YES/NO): NO